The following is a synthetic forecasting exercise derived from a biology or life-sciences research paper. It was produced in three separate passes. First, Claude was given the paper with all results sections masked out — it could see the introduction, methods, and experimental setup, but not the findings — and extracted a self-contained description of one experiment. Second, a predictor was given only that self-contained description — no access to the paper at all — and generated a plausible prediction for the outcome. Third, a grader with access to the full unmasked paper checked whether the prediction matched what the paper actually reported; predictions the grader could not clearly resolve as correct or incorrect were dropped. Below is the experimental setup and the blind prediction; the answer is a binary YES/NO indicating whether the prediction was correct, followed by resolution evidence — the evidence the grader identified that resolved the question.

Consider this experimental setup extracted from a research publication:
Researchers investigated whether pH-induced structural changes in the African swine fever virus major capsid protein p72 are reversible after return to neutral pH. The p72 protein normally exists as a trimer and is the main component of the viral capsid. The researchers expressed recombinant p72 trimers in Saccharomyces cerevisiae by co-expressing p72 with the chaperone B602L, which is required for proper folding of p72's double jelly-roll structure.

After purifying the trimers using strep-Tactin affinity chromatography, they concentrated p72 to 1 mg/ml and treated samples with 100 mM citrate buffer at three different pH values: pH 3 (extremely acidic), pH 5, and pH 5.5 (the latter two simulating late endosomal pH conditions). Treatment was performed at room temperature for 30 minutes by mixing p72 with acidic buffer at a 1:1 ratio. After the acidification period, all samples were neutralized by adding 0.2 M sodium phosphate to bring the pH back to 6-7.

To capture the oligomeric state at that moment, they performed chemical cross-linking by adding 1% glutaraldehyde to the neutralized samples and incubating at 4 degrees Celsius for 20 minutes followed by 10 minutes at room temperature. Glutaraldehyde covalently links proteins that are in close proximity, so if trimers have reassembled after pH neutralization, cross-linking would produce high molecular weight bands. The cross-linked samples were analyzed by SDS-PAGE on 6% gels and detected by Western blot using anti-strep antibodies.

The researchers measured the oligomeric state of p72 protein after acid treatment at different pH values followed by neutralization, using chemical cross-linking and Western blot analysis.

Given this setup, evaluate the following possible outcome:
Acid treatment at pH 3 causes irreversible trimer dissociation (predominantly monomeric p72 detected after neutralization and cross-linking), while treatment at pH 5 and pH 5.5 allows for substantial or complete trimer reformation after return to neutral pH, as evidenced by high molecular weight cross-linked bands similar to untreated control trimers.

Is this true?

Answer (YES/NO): NO